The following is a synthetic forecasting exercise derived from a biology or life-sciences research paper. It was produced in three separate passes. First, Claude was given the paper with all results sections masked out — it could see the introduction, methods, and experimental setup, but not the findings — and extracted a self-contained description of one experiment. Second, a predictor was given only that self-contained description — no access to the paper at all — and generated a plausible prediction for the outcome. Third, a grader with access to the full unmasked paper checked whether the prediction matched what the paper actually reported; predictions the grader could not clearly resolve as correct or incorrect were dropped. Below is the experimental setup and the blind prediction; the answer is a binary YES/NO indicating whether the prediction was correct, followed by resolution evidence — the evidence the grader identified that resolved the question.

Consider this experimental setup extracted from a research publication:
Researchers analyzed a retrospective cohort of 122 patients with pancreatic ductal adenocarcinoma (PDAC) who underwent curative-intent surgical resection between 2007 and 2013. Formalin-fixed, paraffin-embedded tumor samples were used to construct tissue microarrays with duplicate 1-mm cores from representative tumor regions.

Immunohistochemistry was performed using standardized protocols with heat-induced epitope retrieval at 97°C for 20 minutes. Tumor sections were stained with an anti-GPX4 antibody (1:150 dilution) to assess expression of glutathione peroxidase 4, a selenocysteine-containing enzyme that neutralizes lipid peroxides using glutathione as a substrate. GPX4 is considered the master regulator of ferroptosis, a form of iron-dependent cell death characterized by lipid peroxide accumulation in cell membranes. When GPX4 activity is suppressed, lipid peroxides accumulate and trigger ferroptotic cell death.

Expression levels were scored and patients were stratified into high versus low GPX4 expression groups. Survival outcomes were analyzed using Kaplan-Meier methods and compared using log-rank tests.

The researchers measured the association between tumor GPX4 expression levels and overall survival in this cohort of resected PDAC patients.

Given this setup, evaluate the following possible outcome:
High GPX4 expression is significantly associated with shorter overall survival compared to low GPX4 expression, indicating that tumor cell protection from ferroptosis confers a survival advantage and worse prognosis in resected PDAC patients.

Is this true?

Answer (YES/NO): YES